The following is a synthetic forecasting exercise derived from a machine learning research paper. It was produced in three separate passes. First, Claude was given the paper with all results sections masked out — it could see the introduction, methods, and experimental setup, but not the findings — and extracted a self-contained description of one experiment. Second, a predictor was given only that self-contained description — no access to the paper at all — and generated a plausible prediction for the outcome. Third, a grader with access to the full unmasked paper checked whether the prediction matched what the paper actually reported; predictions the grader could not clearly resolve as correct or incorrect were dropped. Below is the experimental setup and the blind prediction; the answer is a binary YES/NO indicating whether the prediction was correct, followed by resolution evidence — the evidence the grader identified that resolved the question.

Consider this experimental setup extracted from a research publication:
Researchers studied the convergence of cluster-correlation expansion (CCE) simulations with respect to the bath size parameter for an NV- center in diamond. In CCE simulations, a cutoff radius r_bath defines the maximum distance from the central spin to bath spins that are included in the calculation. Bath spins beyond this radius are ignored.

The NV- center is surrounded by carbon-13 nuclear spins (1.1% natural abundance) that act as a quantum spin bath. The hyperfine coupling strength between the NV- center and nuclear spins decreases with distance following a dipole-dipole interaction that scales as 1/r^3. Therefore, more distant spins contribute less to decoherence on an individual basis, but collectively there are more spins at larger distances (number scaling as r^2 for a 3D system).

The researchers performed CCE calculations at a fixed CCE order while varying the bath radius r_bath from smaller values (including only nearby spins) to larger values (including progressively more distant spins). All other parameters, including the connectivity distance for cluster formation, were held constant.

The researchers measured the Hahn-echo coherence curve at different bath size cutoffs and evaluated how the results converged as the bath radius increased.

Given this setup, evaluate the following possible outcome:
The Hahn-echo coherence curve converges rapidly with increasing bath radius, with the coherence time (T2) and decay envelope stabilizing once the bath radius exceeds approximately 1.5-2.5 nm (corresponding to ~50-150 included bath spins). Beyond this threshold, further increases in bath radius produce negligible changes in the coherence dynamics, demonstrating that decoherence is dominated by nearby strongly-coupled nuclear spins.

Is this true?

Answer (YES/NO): NO